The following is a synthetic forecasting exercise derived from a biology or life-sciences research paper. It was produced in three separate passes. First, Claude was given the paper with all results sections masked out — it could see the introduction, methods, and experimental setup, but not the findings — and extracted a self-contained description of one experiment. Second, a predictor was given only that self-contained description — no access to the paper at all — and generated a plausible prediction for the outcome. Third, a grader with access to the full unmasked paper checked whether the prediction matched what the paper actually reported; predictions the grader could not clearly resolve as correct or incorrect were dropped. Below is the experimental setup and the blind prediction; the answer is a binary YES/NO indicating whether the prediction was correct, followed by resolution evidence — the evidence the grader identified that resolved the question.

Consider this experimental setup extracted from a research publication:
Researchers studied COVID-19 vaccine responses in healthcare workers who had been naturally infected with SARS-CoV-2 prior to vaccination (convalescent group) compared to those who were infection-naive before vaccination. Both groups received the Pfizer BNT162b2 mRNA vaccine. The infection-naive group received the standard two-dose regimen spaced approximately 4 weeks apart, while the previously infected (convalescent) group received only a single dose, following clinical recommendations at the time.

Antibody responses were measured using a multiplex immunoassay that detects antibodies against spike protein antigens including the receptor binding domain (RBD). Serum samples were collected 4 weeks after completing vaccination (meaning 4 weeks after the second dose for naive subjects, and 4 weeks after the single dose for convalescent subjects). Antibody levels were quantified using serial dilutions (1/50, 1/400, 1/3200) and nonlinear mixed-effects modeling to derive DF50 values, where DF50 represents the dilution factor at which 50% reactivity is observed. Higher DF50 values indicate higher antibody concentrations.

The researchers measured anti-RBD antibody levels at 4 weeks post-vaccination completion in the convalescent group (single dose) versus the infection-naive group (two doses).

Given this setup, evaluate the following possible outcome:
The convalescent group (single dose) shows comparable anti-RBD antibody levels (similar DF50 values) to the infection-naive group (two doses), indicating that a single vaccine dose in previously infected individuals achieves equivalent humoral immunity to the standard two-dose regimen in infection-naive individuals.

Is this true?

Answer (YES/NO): YES